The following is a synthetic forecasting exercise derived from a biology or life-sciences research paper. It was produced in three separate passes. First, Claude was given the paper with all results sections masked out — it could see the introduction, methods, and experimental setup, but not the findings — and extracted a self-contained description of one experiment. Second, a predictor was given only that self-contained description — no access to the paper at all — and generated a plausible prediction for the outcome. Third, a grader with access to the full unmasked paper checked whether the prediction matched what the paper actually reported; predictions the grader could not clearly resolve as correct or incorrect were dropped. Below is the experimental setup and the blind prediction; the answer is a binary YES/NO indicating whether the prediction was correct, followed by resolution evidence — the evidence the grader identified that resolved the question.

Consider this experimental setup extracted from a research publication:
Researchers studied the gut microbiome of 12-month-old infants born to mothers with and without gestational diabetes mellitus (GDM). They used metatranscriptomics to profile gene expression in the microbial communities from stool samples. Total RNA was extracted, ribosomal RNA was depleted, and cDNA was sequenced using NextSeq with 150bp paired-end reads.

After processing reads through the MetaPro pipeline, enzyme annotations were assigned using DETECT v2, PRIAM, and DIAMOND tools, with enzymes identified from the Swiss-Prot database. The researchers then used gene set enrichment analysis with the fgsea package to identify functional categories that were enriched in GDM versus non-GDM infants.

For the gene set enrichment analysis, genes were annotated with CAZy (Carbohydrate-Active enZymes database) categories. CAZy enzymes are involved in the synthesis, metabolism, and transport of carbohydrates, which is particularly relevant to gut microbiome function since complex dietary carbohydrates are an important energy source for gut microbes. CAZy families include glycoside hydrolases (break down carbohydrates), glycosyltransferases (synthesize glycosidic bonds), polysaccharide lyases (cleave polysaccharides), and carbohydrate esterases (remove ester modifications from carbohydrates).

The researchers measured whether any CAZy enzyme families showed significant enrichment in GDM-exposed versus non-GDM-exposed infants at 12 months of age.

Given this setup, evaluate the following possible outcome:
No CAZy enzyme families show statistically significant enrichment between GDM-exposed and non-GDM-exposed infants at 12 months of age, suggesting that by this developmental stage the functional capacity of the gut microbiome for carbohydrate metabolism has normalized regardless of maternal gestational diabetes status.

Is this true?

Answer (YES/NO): NO